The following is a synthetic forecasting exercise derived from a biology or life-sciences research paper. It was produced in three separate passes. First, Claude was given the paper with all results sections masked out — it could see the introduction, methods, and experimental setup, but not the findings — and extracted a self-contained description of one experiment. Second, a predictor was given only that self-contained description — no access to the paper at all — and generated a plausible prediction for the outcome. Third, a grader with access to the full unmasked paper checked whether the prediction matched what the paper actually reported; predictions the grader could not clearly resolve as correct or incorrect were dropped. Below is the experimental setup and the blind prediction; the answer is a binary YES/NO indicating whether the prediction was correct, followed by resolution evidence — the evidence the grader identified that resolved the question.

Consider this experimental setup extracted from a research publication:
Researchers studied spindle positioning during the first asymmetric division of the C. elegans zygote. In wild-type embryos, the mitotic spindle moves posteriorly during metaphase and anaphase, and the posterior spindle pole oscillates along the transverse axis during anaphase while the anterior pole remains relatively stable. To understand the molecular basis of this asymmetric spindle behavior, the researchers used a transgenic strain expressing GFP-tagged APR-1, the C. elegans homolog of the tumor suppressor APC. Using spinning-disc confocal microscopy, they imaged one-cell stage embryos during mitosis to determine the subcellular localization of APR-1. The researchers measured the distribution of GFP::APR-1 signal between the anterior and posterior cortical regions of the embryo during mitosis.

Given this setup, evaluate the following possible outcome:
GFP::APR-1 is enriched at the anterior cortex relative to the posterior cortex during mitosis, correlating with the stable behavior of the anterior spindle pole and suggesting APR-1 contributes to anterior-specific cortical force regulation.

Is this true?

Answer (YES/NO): YES